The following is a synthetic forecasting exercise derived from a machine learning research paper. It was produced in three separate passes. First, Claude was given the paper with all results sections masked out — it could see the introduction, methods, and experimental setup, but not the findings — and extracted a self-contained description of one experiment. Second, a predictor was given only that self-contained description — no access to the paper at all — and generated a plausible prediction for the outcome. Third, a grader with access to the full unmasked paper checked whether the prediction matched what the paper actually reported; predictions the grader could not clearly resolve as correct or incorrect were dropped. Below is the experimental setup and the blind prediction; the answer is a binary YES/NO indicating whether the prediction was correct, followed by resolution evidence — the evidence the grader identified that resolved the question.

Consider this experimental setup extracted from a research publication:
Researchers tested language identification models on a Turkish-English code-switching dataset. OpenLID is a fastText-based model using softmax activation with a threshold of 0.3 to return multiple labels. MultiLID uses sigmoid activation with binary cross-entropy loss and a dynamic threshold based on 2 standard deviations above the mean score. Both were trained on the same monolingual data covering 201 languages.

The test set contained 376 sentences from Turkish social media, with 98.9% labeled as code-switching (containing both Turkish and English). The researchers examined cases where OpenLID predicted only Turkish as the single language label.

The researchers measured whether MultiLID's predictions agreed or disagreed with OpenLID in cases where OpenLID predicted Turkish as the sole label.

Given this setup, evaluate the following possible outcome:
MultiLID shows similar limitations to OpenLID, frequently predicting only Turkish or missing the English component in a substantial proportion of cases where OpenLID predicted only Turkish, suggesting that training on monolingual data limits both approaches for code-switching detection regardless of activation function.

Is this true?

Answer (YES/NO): YES